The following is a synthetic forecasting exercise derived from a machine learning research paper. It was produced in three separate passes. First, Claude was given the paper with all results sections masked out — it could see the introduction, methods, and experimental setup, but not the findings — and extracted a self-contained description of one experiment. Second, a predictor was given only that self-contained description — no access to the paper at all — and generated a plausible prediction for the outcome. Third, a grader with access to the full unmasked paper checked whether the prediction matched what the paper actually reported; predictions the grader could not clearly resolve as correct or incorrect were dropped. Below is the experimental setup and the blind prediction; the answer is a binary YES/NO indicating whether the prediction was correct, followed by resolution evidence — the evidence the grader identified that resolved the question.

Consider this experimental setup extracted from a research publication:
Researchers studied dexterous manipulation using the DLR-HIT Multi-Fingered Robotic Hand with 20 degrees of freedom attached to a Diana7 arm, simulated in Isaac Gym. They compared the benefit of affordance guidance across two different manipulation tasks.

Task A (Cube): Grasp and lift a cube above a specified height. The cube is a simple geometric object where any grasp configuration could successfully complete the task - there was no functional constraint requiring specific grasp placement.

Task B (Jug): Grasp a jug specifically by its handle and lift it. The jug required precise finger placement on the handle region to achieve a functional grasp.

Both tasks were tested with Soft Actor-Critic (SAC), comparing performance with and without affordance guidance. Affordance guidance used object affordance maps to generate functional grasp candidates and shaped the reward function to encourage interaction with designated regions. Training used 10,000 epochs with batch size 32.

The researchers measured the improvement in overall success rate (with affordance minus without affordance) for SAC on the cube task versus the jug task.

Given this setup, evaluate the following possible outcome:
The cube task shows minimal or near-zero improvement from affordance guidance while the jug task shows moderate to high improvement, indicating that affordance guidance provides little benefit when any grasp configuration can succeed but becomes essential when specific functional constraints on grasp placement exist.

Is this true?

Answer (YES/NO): NO